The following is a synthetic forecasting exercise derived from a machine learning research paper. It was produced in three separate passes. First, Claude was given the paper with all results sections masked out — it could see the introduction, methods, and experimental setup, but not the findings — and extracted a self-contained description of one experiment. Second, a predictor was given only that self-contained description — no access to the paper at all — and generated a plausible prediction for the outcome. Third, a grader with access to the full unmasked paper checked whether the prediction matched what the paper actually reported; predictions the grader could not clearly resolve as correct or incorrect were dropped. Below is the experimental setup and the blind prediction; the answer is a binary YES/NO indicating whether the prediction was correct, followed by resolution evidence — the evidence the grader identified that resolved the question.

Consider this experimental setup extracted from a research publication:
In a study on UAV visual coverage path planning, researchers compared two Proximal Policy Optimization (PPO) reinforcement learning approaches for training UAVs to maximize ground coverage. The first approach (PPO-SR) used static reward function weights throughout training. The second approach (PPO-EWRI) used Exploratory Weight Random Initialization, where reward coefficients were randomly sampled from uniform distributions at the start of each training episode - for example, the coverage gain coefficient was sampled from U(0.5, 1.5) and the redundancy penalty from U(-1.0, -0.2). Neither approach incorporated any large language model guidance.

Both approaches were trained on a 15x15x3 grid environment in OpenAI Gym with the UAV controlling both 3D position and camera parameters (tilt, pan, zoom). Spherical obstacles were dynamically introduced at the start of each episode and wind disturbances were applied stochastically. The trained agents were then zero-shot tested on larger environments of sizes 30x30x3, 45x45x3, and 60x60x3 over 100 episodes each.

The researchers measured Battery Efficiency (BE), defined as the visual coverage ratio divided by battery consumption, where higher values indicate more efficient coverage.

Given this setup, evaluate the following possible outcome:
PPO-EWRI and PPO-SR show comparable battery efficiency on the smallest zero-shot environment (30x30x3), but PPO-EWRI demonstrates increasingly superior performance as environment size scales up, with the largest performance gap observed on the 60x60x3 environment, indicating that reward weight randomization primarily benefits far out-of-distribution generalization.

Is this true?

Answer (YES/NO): NO